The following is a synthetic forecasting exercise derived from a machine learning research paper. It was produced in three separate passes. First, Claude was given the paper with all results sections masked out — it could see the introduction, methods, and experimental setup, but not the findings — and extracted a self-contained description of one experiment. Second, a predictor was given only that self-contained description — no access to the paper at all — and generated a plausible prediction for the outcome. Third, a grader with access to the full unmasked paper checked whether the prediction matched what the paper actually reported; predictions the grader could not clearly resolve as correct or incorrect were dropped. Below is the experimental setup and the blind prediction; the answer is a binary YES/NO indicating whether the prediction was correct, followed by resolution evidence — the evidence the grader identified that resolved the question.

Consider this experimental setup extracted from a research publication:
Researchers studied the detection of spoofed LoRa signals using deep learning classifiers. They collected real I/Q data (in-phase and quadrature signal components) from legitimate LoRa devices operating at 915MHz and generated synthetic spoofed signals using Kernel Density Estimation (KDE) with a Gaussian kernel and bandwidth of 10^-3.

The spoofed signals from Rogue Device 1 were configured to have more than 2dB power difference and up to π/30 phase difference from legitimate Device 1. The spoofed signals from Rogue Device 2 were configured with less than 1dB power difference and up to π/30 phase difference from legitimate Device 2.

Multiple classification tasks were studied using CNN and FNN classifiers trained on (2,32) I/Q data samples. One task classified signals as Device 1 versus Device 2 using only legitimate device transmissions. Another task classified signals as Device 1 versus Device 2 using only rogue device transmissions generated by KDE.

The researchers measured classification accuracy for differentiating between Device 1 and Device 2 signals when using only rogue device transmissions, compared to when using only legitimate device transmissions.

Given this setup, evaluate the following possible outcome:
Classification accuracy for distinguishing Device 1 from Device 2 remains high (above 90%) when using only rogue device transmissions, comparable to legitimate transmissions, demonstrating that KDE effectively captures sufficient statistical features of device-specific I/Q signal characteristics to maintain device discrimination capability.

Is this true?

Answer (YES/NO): YES